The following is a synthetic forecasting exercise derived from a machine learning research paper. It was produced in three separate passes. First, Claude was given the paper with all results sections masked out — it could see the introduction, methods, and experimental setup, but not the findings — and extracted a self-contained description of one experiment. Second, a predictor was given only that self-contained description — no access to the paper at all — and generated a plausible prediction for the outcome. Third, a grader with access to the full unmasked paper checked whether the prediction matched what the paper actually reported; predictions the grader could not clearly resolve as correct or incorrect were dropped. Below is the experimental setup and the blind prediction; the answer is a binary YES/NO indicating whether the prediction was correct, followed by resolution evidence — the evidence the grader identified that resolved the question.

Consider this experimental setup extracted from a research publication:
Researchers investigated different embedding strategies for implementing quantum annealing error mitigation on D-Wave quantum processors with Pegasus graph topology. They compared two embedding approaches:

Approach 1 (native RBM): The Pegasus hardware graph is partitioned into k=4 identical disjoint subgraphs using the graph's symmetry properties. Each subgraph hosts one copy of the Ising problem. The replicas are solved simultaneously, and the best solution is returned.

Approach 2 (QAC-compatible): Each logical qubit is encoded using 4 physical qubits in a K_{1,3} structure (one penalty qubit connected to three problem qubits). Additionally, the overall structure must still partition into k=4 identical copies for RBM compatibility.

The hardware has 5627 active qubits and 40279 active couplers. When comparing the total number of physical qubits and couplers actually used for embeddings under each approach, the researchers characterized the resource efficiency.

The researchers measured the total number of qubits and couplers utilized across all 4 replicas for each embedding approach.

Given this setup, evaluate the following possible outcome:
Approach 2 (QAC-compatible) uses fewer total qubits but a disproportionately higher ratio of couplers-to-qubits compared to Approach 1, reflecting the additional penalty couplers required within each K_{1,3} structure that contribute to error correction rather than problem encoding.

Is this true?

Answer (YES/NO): NO